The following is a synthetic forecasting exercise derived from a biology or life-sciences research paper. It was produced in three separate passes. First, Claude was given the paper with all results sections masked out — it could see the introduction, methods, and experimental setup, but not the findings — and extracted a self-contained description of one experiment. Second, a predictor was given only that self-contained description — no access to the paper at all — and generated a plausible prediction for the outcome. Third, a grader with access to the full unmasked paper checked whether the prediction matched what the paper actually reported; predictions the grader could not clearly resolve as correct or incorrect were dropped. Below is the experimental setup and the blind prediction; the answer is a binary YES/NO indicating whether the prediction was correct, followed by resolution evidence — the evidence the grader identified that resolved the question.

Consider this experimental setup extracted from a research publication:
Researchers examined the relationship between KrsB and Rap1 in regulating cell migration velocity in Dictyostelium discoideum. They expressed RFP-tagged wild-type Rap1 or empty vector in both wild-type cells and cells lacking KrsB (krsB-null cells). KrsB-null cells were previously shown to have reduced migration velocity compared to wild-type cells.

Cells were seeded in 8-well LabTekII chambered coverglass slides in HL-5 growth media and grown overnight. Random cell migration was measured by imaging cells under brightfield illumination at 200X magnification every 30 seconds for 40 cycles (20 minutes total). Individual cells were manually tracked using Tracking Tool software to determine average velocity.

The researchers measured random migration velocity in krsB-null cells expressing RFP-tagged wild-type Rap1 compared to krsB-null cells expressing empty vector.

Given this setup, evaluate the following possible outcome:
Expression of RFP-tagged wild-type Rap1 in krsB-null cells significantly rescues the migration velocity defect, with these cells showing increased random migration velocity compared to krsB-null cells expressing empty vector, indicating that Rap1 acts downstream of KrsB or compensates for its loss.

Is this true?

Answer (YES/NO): YES